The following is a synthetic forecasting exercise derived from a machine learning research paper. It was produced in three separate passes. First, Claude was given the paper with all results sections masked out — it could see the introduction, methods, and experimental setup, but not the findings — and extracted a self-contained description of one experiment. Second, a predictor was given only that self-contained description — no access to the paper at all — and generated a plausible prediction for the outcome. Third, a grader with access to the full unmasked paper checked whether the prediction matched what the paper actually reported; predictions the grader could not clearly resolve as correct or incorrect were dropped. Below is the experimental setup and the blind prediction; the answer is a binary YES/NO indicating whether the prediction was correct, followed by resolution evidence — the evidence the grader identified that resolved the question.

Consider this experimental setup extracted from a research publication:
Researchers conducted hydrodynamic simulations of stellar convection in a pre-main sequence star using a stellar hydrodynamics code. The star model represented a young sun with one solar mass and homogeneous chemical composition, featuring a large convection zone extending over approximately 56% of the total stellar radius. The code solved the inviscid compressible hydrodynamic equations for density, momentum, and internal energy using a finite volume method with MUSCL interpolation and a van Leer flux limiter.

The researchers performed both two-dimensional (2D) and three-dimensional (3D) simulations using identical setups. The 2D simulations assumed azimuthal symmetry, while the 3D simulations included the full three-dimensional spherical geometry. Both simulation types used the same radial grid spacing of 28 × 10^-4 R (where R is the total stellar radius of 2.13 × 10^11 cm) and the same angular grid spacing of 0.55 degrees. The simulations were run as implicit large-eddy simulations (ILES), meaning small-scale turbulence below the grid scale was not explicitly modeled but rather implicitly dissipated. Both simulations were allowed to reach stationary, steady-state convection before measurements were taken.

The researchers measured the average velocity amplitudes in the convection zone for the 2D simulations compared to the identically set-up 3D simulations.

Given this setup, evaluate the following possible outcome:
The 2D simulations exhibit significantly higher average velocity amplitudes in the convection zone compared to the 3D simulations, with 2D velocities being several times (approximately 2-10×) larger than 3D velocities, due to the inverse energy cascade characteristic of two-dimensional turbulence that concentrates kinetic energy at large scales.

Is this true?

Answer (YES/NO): NO